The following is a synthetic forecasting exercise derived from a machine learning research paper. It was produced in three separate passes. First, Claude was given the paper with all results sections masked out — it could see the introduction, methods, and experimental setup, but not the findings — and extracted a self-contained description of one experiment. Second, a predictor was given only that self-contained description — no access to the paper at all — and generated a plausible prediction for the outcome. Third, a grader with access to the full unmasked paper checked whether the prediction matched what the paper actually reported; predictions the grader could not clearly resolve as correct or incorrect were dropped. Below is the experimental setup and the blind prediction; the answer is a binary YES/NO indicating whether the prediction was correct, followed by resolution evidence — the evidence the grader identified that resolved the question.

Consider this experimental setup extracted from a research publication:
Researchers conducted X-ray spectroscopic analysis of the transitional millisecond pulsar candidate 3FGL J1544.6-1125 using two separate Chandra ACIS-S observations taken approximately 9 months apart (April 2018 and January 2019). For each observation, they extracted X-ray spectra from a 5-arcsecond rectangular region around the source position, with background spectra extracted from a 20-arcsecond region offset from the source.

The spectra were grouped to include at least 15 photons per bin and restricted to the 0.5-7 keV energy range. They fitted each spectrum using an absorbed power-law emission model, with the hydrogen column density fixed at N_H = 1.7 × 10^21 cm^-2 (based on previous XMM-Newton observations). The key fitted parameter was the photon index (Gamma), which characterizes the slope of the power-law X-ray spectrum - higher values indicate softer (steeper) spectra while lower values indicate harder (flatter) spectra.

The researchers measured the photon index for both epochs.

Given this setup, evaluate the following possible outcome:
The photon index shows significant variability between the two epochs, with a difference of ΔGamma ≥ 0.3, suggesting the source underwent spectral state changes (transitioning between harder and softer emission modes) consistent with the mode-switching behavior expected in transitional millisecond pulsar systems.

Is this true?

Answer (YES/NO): NO